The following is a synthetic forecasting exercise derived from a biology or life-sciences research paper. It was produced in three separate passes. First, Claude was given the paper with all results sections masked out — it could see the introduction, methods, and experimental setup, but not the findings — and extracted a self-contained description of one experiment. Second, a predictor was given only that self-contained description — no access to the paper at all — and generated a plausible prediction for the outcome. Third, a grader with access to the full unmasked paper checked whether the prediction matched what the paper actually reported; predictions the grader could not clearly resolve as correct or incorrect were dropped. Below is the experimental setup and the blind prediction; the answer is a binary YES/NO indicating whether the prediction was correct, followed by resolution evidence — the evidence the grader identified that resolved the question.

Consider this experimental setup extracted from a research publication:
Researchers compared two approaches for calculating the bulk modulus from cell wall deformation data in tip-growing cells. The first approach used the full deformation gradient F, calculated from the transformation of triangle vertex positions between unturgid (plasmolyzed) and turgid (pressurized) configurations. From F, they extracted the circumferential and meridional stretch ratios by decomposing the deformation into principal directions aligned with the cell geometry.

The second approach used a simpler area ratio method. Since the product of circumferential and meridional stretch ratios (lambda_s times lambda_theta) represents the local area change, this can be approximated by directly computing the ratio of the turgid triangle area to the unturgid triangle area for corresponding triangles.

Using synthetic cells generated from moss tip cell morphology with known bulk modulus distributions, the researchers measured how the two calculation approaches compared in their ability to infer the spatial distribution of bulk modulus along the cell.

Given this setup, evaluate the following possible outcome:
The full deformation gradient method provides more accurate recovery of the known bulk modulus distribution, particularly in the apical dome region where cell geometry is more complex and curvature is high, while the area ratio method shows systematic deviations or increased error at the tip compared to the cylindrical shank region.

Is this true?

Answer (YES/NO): NO